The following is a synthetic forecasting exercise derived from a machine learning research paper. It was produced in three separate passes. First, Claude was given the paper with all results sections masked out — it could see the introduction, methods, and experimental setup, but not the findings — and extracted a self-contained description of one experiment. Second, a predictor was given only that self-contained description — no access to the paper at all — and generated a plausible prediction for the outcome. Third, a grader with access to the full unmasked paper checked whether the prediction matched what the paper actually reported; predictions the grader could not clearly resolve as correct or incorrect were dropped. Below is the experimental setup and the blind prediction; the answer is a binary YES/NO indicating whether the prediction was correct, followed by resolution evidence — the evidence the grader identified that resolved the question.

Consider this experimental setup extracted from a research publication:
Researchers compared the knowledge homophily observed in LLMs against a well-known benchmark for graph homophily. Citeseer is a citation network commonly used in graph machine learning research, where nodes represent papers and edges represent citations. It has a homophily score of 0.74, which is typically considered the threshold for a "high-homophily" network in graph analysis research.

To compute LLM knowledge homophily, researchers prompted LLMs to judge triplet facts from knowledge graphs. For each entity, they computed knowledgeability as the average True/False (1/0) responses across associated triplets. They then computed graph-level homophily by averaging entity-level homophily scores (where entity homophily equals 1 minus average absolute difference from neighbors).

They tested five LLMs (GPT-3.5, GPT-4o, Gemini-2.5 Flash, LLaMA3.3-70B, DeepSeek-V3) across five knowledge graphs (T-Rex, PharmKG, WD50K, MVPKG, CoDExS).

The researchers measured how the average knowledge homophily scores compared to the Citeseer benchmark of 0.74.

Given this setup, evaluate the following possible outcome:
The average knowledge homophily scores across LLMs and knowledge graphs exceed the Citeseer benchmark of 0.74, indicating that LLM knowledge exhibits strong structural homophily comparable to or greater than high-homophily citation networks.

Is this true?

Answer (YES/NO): YES